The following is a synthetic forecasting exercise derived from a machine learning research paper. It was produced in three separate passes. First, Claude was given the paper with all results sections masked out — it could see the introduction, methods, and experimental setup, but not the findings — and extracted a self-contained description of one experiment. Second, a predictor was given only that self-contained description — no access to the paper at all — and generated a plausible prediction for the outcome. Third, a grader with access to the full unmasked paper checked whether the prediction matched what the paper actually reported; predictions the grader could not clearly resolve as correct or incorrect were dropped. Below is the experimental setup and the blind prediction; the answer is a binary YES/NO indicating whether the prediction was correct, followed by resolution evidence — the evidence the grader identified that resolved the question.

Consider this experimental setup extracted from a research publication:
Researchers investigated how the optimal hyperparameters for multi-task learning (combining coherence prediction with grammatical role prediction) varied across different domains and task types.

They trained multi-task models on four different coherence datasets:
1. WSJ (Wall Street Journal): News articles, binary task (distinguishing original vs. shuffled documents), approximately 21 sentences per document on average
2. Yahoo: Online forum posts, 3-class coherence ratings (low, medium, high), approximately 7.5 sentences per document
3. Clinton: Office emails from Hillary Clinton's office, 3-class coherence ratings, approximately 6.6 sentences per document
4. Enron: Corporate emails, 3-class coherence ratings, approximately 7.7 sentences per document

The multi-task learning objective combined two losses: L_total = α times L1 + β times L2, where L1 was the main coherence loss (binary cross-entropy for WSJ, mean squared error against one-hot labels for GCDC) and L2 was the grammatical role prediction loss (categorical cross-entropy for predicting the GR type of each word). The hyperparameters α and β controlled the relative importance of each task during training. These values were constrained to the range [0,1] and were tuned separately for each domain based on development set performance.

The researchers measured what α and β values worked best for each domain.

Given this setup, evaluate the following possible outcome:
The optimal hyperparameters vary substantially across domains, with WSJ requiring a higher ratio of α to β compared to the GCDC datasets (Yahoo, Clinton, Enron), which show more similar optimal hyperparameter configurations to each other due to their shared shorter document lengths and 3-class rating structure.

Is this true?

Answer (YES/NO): NO